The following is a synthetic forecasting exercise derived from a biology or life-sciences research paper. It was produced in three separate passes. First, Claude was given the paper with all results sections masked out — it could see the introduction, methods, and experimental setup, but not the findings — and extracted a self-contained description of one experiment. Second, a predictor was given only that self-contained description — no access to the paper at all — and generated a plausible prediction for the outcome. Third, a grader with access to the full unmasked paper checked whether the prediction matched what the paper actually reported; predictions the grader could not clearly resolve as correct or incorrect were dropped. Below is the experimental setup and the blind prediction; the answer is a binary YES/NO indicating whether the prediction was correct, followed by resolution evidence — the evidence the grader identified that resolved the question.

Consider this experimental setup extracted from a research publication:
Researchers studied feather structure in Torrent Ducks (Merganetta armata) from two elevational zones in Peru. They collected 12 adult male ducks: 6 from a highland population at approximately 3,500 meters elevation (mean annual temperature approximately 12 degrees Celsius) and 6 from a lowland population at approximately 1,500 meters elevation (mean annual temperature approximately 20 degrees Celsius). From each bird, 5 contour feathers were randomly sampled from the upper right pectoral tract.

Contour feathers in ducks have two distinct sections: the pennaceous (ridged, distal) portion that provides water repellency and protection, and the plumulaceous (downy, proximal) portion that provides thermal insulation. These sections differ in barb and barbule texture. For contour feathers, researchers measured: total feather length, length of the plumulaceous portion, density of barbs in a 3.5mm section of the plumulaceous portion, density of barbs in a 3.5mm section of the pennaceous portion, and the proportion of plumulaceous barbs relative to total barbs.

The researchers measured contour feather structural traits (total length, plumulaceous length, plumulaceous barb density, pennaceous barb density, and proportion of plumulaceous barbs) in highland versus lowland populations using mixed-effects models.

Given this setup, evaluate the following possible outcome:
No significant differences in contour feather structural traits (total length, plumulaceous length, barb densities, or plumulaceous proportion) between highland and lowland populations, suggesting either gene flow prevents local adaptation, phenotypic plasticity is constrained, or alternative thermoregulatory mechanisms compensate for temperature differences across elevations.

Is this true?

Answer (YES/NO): YES